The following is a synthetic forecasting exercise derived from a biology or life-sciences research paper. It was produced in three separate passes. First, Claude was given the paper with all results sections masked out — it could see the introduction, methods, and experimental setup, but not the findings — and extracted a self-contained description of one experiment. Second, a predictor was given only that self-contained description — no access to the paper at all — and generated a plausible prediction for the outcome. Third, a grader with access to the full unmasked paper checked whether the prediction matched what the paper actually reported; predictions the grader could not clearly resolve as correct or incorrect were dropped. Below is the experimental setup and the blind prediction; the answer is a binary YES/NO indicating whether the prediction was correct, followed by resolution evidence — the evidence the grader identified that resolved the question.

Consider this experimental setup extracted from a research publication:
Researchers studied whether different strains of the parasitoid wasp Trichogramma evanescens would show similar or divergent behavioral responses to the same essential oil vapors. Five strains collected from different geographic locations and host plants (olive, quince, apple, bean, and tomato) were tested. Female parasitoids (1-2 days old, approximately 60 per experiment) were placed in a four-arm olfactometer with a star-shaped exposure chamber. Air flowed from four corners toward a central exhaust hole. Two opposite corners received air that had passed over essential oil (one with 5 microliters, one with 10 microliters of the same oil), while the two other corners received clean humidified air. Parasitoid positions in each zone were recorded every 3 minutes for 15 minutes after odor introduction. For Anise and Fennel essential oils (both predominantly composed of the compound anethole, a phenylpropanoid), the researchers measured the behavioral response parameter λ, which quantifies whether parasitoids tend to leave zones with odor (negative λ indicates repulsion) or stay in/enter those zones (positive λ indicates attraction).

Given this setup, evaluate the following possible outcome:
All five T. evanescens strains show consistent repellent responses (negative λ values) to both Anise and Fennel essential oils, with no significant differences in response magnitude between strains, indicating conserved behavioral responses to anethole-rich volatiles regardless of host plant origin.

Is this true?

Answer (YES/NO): NO